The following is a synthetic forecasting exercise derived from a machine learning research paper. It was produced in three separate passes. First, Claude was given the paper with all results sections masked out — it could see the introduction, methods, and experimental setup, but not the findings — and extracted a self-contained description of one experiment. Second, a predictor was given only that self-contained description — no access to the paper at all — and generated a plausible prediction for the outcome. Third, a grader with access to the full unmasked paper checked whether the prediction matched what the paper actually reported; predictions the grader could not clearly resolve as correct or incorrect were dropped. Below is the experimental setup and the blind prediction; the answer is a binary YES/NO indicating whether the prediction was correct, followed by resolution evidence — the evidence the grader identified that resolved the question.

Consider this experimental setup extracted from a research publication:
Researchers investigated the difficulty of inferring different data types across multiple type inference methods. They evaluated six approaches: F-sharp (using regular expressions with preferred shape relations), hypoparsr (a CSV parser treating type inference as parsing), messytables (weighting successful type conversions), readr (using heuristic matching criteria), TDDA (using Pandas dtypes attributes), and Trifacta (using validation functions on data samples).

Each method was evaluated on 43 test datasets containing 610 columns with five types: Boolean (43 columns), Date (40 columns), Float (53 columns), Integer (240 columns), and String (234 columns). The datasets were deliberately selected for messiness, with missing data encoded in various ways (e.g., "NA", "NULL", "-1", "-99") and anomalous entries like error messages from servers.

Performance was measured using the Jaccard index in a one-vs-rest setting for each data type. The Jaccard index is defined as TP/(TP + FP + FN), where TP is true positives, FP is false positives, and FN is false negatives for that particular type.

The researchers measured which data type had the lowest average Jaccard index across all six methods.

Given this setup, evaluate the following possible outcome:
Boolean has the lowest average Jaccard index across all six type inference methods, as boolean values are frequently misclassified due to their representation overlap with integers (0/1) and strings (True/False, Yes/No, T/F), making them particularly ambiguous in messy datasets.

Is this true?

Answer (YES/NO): NO